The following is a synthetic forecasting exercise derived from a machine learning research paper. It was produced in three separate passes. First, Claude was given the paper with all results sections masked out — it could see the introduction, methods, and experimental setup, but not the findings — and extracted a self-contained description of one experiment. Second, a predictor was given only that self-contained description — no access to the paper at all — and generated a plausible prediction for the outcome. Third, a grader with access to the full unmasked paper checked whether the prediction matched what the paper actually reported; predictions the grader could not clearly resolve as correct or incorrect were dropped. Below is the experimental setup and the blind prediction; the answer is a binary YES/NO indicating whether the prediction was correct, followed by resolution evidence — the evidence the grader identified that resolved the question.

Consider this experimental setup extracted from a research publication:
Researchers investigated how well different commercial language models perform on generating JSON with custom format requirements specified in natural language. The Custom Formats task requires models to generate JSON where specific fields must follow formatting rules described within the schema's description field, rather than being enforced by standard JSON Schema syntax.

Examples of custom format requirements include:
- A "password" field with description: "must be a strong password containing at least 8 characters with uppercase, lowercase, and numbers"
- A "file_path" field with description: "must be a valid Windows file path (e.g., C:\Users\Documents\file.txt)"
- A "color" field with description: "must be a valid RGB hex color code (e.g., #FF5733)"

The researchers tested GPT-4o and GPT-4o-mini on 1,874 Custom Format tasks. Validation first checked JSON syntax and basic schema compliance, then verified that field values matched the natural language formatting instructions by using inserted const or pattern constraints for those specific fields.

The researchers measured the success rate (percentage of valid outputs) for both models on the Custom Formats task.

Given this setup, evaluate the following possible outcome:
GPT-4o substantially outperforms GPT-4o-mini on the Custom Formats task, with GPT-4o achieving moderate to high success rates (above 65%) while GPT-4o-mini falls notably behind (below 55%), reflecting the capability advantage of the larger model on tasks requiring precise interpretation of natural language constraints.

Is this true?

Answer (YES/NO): NO